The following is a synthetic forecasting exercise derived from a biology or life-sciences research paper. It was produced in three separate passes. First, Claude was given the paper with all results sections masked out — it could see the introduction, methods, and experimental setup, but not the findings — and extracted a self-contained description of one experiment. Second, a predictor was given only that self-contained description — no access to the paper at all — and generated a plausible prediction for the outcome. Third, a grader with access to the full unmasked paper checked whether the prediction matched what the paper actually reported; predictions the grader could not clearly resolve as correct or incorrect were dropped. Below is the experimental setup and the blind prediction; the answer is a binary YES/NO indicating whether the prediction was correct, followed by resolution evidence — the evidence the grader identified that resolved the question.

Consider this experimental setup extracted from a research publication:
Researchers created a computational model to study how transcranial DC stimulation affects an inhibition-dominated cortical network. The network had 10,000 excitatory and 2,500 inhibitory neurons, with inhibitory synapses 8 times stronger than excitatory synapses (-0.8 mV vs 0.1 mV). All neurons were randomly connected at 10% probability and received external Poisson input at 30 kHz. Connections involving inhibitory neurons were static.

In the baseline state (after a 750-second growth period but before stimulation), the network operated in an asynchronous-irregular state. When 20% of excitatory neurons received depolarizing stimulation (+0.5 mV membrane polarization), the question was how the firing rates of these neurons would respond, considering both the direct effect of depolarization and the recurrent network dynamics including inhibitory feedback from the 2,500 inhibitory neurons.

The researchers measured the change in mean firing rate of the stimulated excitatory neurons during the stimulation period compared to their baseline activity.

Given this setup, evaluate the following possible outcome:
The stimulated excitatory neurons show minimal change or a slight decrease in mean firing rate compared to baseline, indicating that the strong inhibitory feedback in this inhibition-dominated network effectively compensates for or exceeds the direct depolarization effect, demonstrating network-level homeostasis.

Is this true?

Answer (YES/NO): NO